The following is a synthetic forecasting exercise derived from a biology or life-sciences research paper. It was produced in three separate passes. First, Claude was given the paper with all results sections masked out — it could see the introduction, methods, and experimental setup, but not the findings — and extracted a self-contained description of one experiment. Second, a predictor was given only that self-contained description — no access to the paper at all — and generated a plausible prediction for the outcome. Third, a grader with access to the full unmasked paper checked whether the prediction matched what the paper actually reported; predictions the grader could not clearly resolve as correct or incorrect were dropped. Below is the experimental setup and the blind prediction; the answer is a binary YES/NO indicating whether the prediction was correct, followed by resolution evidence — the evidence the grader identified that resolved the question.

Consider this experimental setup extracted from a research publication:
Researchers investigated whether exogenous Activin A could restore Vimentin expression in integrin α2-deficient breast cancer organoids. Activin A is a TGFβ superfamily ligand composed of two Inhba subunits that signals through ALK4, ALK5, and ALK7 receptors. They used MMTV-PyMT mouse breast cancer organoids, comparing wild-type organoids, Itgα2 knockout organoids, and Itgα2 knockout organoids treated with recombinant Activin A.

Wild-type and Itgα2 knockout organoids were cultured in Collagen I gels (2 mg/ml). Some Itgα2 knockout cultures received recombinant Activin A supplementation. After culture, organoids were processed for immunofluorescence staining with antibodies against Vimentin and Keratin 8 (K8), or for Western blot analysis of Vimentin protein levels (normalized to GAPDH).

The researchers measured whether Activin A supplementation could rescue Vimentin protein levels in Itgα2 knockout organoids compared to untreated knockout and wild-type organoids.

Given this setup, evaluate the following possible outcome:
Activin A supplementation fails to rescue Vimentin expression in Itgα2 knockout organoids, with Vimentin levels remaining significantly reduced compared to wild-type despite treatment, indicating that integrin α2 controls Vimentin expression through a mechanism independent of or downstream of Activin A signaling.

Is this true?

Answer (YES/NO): NO